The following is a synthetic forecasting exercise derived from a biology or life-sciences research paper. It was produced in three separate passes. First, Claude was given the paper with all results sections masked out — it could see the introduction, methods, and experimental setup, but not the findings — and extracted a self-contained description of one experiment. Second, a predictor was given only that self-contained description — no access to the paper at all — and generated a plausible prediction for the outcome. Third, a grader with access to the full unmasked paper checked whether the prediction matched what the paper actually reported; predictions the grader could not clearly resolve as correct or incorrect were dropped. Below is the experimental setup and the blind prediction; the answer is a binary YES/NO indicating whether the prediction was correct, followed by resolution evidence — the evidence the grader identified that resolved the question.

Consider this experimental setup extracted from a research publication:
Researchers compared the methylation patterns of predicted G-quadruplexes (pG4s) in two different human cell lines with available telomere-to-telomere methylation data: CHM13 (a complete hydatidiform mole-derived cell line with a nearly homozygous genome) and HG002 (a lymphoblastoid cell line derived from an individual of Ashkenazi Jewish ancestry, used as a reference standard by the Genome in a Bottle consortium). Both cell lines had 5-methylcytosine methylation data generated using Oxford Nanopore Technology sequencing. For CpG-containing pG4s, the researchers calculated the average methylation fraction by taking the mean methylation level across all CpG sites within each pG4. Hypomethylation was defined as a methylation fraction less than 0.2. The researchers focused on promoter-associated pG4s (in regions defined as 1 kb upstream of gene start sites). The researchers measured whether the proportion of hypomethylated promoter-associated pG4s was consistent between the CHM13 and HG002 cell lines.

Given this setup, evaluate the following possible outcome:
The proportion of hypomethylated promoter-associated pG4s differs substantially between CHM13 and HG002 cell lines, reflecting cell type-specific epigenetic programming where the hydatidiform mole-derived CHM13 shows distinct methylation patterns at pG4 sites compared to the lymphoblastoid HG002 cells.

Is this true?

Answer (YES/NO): NO